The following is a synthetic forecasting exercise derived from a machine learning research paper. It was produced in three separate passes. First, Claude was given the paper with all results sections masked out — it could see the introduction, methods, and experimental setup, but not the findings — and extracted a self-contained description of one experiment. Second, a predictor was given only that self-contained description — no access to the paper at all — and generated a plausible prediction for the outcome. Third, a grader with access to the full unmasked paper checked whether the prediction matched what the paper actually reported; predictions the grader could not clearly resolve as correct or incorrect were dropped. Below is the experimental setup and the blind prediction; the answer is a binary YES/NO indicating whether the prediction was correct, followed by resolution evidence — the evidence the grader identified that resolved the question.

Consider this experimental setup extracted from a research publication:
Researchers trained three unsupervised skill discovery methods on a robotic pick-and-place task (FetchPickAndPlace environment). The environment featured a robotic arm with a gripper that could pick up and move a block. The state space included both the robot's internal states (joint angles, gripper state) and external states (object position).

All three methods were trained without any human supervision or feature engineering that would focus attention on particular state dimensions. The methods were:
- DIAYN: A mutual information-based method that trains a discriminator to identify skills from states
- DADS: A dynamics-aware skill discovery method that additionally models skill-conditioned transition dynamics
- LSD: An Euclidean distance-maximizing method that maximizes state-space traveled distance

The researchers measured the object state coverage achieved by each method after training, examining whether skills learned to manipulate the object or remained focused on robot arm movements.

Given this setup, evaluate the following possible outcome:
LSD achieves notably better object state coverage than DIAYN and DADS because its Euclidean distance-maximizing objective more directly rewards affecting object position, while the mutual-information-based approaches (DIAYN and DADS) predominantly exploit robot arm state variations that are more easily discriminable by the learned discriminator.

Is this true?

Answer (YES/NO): NO